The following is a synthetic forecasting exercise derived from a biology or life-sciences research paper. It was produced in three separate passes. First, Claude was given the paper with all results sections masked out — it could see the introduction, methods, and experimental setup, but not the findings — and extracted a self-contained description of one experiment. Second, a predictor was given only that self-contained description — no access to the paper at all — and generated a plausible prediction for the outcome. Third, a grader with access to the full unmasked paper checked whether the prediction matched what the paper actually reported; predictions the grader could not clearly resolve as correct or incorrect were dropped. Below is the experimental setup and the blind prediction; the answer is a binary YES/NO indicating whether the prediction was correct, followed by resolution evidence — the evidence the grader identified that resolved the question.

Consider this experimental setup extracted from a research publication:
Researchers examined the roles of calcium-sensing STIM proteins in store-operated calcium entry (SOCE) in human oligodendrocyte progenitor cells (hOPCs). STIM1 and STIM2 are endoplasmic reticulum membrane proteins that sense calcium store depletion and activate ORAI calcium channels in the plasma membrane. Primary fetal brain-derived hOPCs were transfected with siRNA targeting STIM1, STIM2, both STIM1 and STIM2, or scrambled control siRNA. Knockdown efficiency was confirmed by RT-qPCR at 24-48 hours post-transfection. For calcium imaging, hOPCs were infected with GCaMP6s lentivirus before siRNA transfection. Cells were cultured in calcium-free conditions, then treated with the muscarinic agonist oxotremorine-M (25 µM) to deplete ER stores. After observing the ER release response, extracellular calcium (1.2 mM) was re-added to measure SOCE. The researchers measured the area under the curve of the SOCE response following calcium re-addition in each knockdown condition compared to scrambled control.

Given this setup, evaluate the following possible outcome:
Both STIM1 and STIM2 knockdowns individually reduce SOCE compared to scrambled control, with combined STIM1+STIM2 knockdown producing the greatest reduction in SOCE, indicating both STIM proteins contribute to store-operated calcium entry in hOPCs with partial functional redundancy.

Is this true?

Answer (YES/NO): NO